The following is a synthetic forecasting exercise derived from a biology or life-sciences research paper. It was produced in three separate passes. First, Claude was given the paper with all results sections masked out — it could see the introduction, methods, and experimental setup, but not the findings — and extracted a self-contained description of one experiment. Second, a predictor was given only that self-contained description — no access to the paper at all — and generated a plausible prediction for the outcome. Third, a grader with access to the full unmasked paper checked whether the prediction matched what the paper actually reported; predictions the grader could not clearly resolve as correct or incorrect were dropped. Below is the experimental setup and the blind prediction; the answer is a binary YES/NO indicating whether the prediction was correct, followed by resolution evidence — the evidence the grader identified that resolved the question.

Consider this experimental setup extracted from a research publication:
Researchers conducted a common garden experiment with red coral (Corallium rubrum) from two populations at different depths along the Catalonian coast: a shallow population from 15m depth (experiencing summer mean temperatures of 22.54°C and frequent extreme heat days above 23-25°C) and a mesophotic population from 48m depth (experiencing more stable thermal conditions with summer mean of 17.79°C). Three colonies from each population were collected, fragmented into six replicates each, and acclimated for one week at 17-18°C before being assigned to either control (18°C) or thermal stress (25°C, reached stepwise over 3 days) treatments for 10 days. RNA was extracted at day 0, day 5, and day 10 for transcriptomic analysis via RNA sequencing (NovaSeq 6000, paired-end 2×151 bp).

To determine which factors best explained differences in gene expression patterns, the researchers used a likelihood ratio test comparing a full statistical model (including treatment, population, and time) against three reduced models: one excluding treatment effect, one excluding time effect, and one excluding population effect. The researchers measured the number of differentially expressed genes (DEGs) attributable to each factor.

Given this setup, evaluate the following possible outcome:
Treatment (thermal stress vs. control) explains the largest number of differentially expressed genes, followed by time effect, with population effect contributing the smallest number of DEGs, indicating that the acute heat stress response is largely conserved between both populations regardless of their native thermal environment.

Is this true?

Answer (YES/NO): NO